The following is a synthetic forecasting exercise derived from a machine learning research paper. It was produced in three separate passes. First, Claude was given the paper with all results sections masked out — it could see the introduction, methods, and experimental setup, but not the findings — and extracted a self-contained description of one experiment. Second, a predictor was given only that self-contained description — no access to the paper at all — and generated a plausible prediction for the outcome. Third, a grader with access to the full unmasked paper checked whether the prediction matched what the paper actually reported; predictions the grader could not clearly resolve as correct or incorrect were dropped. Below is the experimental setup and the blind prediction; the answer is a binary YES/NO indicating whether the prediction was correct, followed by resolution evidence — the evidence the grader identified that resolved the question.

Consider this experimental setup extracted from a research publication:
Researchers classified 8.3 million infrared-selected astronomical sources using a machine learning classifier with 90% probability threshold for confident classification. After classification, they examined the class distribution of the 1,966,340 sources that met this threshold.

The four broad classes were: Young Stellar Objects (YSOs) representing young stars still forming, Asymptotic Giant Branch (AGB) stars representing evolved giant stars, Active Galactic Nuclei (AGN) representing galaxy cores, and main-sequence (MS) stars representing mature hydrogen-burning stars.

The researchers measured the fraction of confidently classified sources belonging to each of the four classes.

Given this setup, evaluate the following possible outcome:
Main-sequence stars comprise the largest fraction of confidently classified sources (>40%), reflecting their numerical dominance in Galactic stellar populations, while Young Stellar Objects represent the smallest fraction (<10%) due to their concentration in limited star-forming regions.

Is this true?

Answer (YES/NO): NO